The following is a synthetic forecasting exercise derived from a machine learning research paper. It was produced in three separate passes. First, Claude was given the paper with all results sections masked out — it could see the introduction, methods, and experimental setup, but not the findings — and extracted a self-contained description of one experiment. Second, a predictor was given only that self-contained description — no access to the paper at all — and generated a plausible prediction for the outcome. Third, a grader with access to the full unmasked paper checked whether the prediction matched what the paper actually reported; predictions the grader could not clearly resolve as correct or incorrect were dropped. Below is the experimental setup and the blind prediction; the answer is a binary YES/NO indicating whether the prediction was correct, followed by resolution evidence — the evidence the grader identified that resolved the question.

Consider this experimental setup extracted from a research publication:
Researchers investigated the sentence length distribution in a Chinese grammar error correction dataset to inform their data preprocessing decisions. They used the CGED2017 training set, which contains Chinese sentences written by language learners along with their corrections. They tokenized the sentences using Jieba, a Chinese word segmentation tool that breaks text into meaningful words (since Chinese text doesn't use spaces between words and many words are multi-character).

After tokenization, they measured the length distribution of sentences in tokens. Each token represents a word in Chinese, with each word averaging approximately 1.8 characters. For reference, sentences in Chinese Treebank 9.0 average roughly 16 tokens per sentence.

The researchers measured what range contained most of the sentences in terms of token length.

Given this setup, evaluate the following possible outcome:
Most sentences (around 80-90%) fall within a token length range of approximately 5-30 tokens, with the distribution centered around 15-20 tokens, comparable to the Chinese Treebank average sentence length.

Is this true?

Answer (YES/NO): NO